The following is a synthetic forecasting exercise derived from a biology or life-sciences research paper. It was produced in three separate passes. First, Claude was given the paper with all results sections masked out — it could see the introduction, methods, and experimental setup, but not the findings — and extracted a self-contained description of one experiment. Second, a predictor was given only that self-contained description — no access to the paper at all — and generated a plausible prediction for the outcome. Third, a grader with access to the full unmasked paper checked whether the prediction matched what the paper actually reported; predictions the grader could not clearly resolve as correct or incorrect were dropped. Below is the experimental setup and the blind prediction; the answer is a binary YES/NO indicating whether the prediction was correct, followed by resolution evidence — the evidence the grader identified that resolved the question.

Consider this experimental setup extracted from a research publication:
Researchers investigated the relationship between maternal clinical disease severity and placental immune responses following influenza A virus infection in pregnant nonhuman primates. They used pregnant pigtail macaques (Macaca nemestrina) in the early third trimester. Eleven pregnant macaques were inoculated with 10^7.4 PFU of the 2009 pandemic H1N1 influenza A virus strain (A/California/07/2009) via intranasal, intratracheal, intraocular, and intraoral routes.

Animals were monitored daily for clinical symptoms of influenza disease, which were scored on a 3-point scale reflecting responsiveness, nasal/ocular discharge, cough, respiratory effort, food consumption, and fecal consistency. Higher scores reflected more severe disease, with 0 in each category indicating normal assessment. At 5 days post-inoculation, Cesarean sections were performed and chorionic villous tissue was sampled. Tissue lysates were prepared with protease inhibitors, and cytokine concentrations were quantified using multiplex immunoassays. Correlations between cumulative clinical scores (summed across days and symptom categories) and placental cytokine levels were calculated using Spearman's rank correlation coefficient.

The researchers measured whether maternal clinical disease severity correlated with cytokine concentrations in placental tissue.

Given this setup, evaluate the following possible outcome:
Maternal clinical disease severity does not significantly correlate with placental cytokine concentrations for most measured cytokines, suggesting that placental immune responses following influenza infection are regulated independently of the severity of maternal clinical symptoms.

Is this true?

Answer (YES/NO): YES